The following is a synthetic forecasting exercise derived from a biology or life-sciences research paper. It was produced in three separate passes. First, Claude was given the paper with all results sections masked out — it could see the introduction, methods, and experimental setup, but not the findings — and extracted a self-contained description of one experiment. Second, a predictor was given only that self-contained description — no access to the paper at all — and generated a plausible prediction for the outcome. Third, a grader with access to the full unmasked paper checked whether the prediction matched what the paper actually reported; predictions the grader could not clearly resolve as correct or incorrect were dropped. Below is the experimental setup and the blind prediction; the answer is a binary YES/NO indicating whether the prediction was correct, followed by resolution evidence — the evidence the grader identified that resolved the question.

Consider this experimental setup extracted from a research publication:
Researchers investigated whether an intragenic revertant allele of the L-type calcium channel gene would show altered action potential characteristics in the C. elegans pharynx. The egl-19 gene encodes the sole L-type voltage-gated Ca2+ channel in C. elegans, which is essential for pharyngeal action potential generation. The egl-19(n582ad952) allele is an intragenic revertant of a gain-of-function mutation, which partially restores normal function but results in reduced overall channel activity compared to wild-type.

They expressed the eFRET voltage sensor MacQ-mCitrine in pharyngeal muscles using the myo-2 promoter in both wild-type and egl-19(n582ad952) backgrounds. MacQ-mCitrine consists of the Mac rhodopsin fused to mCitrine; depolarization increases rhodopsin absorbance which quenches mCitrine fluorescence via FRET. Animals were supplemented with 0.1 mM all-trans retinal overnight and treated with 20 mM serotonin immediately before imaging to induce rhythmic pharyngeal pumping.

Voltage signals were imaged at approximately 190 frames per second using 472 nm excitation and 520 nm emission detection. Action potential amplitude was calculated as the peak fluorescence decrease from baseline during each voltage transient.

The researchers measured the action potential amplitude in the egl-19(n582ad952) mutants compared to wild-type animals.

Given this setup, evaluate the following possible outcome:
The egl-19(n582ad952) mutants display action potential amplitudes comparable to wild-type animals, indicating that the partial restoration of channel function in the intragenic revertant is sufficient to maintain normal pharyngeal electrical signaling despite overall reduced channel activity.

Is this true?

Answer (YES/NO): YES